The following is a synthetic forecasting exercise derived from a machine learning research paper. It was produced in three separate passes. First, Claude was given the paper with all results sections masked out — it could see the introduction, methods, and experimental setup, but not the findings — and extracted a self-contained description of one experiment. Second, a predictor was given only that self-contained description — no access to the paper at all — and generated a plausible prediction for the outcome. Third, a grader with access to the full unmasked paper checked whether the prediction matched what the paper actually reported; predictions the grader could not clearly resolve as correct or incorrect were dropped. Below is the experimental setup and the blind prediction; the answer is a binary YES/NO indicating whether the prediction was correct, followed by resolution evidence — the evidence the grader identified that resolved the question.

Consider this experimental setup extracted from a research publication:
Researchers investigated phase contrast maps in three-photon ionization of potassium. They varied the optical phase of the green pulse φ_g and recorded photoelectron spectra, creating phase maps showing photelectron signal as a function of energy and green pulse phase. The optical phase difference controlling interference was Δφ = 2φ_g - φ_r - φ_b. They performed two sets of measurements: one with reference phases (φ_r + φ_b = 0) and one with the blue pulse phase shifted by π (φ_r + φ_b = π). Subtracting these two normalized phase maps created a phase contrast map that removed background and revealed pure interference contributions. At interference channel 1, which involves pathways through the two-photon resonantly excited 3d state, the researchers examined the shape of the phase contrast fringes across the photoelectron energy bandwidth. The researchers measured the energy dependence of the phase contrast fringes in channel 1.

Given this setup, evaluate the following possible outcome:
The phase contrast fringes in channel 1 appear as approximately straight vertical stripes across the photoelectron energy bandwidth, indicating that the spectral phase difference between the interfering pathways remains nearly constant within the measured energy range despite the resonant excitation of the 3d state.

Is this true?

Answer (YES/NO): NO